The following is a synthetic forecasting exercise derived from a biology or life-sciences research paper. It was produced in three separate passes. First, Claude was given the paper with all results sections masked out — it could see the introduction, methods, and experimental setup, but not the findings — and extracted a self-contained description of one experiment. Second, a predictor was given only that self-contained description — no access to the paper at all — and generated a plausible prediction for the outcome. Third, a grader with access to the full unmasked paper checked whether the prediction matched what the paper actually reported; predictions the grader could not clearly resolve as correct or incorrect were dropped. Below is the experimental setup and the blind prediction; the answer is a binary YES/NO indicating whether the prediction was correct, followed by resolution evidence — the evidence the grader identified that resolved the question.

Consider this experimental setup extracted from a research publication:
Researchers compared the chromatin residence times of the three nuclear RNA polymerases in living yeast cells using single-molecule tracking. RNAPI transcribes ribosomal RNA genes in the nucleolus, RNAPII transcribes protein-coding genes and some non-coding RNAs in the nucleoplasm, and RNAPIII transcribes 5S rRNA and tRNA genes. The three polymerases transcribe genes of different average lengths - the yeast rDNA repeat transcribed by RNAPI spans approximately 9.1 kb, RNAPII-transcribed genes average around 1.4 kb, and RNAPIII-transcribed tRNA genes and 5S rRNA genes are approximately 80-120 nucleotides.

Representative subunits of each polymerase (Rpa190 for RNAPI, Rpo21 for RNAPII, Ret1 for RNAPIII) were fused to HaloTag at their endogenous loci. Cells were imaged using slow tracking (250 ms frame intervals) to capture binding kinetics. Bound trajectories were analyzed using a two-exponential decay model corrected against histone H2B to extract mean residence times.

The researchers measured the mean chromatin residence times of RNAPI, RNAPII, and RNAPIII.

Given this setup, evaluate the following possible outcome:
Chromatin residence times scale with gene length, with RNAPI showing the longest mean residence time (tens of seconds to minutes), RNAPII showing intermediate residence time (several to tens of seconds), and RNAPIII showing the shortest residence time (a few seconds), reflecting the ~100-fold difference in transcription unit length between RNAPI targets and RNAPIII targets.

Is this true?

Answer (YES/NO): YES